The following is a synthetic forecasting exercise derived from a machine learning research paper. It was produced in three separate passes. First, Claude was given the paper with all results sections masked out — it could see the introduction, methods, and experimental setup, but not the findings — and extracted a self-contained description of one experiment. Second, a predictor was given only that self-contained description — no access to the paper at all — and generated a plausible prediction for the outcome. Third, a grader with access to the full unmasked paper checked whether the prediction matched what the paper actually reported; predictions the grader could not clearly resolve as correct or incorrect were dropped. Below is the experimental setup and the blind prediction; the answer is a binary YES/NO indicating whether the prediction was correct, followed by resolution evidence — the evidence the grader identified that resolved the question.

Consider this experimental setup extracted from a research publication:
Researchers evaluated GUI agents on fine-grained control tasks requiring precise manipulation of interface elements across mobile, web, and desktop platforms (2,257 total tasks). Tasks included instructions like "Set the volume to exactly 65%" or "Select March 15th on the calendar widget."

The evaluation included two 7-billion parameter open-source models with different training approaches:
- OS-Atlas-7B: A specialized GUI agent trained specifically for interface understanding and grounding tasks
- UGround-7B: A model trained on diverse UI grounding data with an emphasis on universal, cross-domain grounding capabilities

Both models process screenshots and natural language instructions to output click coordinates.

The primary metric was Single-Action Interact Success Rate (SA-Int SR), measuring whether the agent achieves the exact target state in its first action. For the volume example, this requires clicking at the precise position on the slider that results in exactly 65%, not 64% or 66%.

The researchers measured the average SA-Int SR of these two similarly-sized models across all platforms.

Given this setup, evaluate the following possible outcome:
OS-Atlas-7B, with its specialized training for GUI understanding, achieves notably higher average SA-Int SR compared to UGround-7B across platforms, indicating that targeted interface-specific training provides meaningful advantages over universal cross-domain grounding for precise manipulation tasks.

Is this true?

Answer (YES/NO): NO